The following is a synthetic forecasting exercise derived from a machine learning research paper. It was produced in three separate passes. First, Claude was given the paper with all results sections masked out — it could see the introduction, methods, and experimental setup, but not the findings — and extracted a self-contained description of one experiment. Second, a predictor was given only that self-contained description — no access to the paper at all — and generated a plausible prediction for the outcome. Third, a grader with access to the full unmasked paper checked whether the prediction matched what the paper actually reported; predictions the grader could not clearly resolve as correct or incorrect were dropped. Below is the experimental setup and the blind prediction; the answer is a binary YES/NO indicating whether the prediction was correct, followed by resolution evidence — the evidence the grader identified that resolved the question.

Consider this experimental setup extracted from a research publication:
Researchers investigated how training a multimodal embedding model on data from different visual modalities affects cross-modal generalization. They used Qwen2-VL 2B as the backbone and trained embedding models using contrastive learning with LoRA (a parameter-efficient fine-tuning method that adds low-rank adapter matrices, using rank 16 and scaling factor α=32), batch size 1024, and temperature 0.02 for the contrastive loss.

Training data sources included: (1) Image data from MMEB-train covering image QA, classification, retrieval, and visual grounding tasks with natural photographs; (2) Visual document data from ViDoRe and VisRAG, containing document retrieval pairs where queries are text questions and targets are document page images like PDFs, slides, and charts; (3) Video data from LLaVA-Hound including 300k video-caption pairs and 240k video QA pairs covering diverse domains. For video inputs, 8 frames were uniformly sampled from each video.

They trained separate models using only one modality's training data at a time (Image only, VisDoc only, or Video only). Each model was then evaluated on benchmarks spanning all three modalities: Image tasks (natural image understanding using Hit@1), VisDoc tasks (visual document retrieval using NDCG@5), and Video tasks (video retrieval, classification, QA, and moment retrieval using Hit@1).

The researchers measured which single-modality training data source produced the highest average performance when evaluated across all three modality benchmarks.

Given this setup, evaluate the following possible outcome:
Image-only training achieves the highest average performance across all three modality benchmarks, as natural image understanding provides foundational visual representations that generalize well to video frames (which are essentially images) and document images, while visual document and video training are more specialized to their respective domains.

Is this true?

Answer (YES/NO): YES